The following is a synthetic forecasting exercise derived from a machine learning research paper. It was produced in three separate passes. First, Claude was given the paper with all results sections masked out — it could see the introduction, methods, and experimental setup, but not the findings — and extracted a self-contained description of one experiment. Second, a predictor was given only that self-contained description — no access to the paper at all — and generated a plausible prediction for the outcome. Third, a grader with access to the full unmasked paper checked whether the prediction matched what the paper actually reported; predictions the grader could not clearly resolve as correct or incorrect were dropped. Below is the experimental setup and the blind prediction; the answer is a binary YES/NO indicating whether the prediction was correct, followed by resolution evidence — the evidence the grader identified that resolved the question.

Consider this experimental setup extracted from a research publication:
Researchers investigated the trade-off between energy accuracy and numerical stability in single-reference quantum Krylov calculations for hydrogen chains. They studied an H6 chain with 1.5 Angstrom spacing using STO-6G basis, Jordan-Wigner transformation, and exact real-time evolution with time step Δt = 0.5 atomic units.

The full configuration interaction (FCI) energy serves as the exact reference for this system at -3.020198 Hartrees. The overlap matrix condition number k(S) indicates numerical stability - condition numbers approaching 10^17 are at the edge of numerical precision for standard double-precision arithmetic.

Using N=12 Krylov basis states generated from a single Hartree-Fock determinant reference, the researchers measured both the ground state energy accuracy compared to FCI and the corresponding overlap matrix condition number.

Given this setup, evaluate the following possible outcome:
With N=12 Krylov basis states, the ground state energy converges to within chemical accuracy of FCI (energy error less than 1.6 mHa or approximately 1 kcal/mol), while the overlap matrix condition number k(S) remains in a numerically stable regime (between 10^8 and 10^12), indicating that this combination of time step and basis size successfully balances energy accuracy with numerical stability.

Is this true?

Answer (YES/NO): NO